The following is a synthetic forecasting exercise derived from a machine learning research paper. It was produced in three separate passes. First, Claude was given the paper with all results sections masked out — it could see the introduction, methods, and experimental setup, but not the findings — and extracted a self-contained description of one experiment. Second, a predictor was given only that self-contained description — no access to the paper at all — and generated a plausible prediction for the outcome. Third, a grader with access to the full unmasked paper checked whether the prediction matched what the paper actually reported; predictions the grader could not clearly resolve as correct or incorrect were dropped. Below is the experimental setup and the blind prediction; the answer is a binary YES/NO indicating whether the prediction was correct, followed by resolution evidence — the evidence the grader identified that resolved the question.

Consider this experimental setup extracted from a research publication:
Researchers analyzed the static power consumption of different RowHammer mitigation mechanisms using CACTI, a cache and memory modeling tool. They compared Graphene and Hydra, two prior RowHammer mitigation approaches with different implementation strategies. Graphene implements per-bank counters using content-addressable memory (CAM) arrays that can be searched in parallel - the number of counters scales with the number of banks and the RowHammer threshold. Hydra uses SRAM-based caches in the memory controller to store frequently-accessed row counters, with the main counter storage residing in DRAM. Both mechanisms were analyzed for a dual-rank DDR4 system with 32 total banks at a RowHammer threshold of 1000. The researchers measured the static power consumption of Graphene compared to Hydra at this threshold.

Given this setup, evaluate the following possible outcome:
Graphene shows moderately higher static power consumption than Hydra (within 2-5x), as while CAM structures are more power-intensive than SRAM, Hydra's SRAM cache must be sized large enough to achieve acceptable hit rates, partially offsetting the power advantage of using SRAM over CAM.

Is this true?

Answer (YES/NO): NO